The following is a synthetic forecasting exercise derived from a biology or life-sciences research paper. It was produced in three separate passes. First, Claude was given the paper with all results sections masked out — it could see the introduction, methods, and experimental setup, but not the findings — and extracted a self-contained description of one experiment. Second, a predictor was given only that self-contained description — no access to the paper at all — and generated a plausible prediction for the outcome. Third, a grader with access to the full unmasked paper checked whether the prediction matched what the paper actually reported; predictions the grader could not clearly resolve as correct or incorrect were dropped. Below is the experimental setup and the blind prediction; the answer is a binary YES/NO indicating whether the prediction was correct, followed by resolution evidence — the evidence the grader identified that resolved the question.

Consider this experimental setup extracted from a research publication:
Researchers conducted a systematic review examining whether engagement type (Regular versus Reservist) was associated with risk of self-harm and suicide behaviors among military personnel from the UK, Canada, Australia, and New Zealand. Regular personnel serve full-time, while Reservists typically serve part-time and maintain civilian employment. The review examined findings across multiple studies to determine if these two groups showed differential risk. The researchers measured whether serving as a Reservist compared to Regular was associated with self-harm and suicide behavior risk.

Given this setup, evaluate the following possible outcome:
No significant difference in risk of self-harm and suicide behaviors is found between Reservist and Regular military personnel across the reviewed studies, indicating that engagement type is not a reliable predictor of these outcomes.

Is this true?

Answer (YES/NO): NO